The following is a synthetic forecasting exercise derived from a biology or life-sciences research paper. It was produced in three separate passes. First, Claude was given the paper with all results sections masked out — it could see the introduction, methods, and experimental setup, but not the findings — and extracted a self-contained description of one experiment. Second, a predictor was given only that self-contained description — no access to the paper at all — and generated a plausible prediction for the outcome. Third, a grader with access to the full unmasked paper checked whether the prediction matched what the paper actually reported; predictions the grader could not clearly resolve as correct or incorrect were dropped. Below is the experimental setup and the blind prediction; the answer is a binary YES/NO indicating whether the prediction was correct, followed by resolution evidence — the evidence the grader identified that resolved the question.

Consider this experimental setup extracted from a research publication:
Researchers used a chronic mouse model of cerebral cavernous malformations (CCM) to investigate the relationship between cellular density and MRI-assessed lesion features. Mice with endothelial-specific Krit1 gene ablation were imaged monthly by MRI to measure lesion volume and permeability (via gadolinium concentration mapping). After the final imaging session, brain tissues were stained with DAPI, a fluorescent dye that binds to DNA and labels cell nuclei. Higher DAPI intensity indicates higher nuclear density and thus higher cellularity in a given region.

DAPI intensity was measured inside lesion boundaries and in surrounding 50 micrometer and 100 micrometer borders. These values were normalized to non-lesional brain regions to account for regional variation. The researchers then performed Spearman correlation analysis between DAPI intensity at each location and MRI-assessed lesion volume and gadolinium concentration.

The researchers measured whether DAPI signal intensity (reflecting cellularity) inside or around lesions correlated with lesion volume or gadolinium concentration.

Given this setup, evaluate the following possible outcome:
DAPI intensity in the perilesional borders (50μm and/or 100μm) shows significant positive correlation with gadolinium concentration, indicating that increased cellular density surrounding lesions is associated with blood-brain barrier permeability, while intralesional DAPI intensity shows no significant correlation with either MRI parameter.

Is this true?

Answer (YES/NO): NO